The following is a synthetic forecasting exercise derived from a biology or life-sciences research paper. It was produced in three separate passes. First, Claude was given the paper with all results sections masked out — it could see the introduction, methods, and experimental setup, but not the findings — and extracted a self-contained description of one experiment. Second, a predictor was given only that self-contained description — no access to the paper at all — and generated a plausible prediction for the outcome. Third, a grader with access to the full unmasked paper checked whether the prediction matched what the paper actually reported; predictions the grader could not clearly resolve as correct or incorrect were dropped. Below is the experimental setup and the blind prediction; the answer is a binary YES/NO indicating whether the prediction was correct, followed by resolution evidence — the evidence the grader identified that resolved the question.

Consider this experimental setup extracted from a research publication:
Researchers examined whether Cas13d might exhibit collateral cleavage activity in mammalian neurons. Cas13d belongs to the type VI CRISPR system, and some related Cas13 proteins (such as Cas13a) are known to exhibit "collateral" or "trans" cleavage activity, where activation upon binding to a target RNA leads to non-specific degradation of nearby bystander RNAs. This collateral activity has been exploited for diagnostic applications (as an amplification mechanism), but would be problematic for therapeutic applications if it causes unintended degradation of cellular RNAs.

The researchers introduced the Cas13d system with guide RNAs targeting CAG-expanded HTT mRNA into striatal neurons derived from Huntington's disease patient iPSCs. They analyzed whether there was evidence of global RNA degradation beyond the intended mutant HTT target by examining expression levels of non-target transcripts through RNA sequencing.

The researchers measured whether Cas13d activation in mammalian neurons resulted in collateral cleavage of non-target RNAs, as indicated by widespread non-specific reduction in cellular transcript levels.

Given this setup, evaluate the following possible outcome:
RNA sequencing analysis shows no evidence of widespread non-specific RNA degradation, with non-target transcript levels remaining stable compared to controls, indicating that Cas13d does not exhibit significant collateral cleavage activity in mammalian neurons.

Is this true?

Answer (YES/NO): YES